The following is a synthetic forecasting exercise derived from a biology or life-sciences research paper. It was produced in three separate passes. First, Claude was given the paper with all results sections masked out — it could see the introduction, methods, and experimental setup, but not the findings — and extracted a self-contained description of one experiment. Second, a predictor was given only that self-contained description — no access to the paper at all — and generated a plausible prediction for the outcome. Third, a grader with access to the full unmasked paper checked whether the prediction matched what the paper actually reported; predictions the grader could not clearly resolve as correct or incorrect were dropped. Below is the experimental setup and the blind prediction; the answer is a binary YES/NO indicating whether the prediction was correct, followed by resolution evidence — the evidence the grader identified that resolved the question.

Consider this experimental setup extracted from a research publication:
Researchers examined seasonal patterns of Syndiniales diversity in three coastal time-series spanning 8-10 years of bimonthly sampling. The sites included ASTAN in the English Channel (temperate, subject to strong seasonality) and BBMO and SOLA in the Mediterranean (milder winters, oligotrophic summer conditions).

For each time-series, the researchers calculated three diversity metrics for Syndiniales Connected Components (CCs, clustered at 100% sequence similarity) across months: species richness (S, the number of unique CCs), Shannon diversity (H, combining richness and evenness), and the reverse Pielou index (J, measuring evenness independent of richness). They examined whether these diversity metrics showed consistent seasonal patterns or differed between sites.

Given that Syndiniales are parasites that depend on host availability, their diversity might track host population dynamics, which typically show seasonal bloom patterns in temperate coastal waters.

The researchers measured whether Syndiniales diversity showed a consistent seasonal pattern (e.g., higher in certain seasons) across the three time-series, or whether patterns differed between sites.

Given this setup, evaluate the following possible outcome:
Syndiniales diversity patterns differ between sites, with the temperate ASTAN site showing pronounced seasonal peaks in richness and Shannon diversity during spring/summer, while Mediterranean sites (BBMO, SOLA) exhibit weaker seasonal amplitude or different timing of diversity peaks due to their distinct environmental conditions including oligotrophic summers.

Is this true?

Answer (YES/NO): NO